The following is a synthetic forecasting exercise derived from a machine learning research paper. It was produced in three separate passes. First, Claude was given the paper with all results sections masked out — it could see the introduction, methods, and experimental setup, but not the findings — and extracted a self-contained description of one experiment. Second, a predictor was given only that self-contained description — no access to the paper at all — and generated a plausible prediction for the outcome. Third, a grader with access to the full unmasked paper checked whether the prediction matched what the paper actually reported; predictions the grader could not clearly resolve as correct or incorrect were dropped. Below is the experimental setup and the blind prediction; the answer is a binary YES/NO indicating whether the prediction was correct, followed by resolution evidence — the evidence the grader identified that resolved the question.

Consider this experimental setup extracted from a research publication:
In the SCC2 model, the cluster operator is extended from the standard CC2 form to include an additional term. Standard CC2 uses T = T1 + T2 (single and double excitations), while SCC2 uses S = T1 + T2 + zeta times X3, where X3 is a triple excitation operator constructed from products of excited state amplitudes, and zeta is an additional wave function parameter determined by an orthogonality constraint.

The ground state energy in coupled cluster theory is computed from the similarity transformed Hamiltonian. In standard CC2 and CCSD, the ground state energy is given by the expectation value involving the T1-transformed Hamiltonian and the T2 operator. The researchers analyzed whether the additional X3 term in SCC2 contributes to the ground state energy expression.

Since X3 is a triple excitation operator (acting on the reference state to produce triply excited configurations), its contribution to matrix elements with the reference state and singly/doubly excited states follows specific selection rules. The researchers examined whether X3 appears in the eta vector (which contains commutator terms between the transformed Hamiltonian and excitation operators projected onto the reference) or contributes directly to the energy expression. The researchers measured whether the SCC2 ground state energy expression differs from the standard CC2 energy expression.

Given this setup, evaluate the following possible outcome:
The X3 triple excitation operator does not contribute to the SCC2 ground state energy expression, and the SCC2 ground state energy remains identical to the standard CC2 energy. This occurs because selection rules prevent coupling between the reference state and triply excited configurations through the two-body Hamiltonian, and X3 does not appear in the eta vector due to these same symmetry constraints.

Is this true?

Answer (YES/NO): YES